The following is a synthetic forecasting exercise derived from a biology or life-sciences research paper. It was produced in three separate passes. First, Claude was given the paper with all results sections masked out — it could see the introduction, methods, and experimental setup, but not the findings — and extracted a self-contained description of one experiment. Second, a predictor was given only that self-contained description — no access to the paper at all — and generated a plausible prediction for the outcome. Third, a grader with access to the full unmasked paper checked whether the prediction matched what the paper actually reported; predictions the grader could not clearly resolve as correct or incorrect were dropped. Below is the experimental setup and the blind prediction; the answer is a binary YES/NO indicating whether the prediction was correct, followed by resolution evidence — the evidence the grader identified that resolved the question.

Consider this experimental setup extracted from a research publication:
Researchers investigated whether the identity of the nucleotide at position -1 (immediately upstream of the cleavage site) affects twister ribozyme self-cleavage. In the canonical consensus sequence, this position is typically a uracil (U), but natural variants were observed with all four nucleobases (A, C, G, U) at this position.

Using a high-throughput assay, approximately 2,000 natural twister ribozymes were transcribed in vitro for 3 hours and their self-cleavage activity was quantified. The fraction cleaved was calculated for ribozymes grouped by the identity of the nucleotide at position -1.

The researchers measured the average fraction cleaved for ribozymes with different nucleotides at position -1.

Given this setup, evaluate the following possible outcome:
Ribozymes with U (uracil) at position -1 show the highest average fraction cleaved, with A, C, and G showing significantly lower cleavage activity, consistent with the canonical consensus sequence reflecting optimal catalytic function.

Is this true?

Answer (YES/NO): NO